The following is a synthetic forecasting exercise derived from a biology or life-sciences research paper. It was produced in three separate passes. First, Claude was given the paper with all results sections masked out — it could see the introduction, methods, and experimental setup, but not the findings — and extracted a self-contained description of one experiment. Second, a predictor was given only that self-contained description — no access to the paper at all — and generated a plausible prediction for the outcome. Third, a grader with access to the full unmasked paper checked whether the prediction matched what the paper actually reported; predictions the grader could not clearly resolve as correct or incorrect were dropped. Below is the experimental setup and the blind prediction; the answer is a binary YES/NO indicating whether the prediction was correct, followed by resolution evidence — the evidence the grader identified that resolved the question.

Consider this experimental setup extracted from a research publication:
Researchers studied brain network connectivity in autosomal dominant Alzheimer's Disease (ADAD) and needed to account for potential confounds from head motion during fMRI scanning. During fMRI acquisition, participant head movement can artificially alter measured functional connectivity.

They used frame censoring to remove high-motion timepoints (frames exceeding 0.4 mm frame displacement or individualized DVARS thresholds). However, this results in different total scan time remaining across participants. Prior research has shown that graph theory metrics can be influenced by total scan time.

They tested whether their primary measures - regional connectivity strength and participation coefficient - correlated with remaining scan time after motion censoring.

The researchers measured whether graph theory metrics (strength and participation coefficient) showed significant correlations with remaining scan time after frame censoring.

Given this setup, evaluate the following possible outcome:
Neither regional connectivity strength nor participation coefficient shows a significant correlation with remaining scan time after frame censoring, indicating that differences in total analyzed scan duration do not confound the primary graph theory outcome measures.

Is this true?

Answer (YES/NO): NO